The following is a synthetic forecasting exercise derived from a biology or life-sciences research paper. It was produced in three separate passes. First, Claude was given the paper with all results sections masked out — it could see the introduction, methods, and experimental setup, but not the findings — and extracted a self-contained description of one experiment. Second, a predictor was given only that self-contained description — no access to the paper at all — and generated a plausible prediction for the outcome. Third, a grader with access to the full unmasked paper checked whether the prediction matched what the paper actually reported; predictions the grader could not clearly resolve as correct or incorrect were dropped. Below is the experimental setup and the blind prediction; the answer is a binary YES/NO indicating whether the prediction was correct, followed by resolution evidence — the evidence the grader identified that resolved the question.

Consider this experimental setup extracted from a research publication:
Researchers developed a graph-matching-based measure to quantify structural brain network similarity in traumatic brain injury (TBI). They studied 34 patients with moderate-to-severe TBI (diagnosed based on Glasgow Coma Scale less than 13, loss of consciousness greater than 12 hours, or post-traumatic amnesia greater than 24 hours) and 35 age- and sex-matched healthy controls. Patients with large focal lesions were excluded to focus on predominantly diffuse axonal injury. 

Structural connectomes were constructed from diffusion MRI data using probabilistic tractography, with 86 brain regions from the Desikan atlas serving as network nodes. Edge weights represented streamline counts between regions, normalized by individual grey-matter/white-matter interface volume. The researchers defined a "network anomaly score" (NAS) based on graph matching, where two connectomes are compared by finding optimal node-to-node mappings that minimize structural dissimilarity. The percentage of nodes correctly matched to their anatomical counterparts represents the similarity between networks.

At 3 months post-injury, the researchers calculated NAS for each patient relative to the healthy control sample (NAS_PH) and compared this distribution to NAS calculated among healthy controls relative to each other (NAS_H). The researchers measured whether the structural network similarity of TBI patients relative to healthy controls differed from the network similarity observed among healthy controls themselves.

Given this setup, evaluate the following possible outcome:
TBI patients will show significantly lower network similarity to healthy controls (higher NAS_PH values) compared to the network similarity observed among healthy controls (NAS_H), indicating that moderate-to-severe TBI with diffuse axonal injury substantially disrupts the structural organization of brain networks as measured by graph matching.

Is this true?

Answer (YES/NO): NO